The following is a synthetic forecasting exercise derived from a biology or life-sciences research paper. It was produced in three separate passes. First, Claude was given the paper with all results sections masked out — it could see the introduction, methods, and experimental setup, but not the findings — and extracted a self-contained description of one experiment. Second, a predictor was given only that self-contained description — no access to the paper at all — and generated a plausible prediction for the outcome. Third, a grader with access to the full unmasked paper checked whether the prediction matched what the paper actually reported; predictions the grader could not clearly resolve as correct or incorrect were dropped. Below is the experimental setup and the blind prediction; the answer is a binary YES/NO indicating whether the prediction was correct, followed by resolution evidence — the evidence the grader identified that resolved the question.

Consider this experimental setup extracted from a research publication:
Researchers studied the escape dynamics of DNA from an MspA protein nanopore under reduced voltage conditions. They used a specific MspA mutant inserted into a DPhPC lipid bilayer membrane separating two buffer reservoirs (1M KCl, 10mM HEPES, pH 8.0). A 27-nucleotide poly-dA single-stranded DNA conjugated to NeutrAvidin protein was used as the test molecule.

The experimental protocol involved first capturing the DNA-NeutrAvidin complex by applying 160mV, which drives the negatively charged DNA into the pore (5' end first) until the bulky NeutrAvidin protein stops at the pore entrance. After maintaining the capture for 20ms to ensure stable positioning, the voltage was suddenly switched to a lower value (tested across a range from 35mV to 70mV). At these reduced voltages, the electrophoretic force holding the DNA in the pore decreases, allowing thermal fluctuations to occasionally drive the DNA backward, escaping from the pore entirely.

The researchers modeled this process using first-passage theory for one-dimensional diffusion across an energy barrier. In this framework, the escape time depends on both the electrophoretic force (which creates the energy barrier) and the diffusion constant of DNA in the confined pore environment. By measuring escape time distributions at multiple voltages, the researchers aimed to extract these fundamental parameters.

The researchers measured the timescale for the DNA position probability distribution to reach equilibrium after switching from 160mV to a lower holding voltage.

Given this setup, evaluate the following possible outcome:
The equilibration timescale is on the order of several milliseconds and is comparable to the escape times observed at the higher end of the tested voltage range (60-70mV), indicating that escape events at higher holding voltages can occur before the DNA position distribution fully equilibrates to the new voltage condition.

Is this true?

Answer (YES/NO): NO